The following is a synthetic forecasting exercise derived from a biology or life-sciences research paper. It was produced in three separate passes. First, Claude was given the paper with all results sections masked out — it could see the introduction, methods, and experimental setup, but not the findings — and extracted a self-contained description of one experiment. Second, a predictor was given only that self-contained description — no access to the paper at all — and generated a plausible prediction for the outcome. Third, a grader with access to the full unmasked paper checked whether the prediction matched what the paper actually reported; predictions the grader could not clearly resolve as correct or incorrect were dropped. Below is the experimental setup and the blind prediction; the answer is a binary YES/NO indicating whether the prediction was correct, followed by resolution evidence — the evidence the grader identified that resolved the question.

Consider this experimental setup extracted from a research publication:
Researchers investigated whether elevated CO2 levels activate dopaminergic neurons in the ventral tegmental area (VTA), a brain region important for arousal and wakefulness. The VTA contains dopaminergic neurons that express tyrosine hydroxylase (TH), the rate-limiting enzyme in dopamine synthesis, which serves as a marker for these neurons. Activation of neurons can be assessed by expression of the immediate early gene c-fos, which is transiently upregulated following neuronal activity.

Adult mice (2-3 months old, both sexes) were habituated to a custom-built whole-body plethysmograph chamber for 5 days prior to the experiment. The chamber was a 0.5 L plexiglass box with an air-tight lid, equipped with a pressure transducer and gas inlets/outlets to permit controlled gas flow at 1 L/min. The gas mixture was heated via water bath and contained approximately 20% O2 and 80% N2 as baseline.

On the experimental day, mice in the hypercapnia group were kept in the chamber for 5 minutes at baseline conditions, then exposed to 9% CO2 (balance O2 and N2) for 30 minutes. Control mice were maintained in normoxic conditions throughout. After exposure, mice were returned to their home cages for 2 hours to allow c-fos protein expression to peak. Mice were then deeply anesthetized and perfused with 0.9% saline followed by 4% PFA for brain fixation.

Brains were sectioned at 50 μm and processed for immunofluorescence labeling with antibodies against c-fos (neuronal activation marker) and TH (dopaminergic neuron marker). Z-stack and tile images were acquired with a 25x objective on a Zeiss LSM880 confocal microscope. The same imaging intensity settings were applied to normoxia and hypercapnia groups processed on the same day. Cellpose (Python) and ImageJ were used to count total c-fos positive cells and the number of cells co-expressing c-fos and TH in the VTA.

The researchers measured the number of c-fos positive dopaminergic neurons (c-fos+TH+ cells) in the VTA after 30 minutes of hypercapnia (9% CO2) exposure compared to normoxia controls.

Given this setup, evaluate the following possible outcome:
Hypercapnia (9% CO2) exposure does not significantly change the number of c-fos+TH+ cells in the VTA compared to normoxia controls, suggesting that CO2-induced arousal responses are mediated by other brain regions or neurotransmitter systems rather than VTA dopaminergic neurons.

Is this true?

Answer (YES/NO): NO